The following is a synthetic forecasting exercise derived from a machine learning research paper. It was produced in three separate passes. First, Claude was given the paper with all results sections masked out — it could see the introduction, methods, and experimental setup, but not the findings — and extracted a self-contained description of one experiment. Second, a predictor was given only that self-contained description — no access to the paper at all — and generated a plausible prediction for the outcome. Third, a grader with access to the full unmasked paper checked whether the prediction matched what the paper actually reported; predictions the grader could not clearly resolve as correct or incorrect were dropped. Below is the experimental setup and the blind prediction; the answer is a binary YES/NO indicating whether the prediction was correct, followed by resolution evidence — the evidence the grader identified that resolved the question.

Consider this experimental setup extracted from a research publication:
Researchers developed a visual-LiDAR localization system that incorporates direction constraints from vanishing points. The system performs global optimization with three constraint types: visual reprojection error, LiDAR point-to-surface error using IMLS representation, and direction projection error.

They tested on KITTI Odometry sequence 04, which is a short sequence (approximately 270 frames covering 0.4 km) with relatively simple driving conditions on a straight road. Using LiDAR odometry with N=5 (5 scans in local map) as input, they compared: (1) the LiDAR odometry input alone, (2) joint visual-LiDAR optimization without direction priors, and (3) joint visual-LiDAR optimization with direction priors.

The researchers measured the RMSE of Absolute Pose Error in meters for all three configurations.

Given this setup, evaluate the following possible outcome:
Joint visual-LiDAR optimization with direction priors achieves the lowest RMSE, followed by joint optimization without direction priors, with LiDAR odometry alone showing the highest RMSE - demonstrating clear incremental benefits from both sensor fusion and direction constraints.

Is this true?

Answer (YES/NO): YES